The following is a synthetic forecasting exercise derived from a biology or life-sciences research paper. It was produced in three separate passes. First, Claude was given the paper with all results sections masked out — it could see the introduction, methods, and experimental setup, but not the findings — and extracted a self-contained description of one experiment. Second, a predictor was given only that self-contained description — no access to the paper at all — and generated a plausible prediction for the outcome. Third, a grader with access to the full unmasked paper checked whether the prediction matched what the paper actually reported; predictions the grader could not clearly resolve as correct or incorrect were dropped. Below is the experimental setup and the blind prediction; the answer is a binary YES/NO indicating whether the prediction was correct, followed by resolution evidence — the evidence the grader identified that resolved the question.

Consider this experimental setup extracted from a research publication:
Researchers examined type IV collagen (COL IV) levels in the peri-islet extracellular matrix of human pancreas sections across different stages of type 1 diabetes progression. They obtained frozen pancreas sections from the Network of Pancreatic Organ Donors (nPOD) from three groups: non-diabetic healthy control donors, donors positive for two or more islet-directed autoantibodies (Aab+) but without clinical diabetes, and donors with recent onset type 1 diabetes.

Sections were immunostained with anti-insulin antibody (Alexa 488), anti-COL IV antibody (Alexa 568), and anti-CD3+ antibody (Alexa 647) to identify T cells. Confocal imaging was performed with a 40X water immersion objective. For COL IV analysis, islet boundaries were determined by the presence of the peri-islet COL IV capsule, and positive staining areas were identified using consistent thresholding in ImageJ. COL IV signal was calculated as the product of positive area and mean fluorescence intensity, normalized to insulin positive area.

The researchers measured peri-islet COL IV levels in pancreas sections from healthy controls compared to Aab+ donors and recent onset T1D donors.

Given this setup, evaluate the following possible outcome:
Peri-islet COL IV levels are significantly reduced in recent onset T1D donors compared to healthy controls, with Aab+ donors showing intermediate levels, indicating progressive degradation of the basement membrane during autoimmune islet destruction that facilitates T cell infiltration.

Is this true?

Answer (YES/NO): NO